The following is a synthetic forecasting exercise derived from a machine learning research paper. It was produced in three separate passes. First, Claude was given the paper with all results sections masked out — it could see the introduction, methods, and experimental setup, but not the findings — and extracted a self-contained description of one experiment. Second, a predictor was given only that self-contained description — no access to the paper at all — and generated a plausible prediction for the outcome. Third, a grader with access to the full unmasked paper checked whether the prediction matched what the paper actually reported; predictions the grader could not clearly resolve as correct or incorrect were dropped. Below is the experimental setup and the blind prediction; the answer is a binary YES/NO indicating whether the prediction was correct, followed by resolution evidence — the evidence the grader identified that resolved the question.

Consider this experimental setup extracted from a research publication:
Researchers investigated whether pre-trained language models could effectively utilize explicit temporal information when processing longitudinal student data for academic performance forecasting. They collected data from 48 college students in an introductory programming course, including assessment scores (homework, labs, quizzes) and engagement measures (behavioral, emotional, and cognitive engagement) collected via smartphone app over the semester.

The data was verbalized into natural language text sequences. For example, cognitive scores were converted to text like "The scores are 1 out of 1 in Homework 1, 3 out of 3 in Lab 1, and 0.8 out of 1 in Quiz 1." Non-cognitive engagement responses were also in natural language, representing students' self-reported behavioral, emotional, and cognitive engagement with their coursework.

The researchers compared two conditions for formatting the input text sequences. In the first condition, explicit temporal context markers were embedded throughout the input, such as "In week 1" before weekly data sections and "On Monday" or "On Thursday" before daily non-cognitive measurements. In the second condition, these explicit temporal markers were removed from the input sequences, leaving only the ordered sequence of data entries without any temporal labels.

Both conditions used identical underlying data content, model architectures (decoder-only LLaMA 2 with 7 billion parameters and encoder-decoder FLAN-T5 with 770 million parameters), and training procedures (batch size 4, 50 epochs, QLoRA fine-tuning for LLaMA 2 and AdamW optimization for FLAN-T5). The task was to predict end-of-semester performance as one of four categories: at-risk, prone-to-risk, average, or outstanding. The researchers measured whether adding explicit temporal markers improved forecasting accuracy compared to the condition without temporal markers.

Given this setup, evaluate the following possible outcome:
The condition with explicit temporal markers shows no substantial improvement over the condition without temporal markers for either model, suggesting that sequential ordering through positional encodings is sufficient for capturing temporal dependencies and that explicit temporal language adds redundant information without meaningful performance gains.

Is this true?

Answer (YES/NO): YES